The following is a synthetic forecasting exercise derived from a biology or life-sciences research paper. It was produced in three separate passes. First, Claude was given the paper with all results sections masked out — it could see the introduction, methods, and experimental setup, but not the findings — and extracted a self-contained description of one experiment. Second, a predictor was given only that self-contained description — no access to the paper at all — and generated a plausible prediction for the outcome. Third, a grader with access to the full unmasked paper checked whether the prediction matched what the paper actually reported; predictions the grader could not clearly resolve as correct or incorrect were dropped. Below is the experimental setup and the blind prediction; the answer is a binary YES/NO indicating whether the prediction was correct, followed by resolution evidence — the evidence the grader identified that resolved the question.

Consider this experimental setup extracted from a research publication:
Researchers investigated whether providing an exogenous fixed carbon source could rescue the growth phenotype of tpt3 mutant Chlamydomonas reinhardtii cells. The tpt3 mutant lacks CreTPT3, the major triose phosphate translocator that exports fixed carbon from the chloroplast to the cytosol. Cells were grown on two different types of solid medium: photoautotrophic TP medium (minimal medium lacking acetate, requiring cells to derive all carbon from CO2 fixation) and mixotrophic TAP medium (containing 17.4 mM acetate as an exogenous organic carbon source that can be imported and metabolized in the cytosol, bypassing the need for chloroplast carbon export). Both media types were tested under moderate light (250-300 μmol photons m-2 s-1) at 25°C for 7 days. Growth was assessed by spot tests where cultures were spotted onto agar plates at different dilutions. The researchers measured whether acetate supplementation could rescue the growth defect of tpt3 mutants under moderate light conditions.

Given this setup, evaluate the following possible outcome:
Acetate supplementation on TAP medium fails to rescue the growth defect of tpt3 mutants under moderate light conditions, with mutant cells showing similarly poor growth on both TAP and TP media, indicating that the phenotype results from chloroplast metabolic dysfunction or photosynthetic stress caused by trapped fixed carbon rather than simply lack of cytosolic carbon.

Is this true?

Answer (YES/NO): YES